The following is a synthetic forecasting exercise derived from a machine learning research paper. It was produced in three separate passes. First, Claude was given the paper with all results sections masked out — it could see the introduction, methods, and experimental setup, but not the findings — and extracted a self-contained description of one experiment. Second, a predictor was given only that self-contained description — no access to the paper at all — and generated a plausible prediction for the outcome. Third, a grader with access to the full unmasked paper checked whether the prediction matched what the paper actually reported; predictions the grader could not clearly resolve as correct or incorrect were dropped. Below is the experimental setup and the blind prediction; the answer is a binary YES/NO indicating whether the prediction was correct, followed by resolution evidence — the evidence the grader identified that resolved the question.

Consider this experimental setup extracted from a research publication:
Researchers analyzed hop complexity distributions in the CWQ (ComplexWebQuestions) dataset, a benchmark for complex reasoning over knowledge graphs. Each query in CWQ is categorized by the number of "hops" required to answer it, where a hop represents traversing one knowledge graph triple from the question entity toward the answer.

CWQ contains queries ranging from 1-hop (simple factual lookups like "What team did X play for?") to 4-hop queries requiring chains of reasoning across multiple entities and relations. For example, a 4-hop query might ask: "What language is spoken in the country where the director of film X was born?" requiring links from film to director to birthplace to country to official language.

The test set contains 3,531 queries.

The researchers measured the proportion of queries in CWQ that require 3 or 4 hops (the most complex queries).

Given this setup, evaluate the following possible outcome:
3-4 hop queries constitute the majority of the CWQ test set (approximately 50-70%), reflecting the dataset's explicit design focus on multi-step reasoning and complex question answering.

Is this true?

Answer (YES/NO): NO